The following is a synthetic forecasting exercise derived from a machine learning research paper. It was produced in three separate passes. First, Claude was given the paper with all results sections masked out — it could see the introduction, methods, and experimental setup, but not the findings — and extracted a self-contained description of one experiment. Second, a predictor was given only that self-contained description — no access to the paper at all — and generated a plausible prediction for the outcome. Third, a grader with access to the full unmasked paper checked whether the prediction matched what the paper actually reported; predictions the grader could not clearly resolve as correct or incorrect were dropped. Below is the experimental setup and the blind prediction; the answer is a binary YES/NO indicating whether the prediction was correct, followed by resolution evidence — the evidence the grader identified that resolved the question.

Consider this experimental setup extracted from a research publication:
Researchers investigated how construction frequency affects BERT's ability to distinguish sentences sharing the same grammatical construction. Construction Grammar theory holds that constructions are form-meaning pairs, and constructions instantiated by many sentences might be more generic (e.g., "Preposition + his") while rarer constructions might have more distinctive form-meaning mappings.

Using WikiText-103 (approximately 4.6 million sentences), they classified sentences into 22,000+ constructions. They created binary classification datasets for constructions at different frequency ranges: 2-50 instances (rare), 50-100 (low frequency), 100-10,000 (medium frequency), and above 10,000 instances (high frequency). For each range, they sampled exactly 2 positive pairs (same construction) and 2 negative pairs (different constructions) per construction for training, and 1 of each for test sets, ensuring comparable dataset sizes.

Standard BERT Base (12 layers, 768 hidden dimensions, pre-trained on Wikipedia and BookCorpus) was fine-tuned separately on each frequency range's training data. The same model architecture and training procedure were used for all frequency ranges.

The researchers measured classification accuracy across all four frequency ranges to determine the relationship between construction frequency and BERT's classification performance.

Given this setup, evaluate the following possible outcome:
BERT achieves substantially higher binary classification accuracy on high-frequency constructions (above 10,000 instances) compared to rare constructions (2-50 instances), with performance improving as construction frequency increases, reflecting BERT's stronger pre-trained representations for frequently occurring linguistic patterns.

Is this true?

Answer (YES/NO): NO